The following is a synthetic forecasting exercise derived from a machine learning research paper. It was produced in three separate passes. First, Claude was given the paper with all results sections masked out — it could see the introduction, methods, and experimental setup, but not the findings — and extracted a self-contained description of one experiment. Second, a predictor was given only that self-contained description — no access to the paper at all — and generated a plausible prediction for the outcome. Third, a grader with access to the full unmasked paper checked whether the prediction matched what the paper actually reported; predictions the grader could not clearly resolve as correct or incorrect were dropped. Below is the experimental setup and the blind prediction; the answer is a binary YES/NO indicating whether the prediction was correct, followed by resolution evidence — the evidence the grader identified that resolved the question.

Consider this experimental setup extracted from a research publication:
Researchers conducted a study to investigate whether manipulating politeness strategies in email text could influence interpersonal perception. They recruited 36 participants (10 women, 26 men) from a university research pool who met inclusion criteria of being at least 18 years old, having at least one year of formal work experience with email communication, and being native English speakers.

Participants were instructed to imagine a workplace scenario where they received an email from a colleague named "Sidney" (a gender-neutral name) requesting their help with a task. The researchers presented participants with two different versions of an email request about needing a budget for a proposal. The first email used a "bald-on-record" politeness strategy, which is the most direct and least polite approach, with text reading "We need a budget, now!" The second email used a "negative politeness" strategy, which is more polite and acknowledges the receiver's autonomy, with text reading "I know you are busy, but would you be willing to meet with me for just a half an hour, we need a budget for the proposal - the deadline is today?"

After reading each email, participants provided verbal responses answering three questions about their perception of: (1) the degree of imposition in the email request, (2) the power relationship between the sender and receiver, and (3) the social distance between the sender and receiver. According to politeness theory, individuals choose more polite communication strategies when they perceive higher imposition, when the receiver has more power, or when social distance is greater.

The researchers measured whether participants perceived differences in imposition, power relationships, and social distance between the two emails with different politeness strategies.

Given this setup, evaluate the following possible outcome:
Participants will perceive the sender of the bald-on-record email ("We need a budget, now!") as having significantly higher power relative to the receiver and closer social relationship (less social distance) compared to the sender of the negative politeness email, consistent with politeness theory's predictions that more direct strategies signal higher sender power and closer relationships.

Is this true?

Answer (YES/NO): YES